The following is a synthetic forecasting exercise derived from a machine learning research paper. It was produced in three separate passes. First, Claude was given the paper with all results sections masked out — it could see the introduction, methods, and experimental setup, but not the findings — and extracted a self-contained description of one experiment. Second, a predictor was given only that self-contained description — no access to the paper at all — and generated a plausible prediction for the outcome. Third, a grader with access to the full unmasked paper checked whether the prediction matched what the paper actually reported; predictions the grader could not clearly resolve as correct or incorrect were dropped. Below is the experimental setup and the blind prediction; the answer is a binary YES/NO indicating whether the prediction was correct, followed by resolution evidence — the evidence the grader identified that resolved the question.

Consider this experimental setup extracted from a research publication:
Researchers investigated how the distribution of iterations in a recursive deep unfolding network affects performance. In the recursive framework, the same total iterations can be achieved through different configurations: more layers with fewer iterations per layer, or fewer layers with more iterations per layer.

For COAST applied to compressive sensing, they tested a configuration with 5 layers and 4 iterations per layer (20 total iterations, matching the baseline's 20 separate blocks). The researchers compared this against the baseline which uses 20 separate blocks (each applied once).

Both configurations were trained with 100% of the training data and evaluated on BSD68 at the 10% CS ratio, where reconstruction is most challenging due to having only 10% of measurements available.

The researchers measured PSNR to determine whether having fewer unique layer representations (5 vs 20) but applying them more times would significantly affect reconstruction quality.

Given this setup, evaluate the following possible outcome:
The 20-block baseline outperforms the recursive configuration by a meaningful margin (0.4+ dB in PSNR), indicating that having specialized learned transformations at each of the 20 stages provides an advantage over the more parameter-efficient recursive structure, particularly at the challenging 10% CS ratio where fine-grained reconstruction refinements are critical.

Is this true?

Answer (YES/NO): NO